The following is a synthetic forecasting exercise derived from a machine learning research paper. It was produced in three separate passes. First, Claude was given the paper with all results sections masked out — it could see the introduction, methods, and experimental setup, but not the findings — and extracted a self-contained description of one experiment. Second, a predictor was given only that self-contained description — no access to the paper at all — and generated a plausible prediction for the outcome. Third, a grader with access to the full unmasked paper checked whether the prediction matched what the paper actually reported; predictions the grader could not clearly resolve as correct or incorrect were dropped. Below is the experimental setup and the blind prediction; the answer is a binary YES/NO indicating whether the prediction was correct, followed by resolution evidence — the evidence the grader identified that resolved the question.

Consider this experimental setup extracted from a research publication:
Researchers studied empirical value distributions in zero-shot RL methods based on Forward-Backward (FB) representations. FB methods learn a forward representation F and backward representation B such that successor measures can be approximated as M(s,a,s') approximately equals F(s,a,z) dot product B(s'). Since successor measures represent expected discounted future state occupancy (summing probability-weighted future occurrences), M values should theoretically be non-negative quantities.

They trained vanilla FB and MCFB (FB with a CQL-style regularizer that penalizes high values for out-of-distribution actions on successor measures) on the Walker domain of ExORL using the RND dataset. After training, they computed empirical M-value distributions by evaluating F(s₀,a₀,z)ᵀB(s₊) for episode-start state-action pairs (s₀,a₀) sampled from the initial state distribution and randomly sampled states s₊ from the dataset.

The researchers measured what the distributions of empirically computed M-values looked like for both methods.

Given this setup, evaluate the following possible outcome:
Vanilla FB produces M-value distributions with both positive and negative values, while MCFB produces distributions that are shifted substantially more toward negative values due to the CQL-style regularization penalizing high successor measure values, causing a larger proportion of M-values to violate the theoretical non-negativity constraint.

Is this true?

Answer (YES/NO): NO